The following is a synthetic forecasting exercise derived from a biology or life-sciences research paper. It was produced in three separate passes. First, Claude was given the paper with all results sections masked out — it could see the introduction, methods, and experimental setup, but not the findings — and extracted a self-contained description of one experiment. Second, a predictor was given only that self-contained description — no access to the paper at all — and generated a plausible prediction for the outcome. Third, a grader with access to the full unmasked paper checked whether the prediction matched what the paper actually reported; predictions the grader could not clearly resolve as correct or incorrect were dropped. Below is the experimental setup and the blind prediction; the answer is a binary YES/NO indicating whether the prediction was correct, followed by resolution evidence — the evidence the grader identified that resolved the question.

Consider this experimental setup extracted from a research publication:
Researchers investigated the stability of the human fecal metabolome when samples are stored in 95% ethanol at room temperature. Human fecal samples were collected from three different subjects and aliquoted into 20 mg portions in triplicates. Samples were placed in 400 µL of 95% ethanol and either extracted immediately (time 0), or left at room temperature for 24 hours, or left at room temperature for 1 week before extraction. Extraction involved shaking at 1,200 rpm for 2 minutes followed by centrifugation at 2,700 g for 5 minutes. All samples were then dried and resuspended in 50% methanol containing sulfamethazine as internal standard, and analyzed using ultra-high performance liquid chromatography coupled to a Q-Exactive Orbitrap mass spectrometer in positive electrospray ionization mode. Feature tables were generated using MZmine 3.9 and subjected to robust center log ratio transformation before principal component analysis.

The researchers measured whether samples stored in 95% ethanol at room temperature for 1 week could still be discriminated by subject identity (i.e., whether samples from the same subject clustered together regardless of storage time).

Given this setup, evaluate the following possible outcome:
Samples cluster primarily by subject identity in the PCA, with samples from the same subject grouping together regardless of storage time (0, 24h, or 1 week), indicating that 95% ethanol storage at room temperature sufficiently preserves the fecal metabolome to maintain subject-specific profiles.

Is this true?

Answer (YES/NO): YES